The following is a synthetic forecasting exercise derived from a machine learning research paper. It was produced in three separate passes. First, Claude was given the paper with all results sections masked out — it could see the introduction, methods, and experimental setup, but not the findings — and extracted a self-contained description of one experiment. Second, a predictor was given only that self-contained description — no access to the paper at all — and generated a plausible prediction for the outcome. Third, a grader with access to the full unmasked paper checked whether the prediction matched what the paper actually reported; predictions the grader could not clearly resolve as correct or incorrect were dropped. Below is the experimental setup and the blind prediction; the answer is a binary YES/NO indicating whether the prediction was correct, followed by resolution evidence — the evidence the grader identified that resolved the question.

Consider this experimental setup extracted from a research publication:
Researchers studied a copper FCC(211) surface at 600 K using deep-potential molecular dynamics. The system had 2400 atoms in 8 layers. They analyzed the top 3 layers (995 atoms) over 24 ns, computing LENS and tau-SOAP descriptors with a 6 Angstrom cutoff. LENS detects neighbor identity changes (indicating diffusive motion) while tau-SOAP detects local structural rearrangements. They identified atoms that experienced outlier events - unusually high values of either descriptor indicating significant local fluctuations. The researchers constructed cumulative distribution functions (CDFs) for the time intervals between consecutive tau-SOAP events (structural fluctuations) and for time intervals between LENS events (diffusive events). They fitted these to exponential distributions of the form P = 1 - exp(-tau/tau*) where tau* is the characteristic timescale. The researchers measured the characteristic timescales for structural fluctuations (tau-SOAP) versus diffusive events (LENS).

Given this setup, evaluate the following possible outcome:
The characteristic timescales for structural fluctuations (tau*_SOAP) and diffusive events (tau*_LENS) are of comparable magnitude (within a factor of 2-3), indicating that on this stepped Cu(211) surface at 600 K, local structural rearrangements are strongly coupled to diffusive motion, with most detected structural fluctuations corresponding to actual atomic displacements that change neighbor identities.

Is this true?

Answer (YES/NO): NO